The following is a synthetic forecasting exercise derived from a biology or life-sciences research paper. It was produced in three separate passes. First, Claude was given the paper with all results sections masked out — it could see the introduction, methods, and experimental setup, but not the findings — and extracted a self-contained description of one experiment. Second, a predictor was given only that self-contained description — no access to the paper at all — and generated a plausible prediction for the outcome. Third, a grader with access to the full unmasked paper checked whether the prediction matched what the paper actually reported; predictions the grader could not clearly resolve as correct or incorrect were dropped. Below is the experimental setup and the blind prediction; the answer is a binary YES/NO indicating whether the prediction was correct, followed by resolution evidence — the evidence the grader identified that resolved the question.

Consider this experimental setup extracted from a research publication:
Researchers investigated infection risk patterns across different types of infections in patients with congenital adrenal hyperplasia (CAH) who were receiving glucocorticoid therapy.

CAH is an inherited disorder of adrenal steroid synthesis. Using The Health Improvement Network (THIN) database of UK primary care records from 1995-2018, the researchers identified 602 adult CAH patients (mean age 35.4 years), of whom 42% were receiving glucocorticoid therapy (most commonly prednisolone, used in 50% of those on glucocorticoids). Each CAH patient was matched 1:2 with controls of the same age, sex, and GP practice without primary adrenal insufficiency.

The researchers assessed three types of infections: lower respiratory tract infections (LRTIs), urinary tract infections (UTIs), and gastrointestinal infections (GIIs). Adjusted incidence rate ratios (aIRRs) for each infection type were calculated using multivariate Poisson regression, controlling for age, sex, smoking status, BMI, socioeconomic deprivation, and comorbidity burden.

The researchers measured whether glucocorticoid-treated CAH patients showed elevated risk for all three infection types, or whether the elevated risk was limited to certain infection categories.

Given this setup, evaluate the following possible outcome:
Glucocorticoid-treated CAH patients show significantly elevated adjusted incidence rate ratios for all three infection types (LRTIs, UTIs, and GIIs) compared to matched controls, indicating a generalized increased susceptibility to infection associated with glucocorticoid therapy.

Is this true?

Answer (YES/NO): YES